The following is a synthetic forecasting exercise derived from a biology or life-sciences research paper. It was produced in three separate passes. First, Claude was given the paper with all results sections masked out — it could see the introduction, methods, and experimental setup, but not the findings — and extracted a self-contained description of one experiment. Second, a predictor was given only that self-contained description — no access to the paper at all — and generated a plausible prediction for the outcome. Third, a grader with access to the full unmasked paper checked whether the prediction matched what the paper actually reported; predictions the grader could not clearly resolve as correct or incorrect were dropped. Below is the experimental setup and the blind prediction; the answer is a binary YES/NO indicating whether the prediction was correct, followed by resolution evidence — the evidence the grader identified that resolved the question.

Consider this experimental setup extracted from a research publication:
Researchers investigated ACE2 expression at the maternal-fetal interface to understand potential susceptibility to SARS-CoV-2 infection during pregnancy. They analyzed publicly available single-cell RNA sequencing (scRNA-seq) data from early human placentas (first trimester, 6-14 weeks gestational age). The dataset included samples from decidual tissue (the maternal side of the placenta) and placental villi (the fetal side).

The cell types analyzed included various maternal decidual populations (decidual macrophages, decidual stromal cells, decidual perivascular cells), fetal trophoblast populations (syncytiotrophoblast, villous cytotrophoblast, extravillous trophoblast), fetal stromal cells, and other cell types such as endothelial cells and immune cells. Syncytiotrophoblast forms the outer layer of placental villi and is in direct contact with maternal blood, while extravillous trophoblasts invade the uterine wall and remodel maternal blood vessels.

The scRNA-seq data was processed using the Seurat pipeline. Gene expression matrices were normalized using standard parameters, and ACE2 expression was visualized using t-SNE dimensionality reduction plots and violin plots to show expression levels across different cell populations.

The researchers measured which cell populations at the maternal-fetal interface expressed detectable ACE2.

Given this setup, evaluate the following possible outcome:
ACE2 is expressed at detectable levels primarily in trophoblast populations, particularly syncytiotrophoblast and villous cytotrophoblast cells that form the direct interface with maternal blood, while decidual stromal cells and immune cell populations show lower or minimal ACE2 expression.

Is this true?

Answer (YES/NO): NO